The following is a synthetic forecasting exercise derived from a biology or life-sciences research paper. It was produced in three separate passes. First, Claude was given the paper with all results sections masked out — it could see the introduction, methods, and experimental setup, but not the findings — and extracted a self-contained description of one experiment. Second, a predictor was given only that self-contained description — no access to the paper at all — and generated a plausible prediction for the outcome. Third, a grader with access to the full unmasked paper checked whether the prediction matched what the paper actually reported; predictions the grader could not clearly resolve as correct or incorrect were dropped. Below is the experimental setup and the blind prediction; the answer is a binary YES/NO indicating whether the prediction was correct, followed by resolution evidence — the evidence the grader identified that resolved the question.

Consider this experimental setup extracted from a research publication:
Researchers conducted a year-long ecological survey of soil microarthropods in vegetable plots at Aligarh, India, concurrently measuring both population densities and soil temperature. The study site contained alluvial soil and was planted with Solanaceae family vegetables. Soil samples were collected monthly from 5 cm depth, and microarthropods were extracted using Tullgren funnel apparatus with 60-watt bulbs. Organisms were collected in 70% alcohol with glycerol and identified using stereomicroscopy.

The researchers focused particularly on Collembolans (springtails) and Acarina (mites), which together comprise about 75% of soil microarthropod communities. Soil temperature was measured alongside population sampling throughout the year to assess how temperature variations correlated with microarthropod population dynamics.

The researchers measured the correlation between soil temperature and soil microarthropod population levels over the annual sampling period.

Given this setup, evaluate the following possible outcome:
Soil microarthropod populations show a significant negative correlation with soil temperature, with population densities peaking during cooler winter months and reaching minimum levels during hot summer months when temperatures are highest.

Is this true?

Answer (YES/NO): YES